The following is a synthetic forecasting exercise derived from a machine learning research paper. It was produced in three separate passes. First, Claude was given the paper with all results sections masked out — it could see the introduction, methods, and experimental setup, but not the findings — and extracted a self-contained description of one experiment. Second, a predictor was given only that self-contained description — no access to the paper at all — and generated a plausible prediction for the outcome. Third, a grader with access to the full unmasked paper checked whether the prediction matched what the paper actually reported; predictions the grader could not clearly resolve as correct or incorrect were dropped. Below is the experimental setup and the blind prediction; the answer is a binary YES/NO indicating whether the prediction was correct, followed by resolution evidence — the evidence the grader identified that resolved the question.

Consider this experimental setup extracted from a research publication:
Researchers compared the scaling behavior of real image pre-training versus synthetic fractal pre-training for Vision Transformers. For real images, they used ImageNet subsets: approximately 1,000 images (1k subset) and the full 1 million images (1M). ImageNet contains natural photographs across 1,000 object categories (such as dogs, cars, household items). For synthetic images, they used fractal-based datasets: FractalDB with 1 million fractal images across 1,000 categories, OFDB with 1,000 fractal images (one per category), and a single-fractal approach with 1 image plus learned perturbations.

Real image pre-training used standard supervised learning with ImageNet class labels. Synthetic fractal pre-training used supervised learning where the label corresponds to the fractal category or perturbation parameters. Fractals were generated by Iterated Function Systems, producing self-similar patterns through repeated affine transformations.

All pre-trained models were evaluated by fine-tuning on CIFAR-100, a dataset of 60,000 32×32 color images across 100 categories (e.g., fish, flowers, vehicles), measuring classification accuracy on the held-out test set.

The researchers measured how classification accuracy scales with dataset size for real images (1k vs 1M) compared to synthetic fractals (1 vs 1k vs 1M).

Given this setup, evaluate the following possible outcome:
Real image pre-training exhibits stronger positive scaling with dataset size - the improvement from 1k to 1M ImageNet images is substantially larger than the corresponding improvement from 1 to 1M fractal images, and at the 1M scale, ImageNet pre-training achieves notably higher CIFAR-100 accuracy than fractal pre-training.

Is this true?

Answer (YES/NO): YES